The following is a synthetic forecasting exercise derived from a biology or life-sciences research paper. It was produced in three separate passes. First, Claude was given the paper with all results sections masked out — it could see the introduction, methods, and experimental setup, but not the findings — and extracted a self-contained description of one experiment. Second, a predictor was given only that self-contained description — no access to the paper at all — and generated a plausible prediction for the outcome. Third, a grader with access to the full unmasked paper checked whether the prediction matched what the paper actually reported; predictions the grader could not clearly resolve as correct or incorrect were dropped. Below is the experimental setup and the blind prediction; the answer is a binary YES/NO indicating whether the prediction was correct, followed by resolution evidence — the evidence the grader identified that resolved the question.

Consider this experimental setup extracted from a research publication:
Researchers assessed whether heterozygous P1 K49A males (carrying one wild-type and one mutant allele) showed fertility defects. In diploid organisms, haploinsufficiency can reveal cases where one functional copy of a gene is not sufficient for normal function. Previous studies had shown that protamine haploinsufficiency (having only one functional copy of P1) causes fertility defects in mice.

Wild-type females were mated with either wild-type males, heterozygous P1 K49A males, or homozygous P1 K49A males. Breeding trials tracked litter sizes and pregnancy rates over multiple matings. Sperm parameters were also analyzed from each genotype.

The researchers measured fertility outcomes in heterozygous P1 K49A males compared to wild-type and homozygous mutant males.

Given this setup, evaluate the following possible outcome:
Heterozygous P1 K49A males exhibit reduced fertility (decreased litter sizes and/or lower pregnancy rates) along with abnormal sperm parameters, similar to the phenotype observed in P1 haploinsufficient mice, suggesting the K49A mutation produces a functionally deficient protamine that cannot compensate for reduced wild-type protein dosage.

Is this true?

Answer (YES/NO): NO